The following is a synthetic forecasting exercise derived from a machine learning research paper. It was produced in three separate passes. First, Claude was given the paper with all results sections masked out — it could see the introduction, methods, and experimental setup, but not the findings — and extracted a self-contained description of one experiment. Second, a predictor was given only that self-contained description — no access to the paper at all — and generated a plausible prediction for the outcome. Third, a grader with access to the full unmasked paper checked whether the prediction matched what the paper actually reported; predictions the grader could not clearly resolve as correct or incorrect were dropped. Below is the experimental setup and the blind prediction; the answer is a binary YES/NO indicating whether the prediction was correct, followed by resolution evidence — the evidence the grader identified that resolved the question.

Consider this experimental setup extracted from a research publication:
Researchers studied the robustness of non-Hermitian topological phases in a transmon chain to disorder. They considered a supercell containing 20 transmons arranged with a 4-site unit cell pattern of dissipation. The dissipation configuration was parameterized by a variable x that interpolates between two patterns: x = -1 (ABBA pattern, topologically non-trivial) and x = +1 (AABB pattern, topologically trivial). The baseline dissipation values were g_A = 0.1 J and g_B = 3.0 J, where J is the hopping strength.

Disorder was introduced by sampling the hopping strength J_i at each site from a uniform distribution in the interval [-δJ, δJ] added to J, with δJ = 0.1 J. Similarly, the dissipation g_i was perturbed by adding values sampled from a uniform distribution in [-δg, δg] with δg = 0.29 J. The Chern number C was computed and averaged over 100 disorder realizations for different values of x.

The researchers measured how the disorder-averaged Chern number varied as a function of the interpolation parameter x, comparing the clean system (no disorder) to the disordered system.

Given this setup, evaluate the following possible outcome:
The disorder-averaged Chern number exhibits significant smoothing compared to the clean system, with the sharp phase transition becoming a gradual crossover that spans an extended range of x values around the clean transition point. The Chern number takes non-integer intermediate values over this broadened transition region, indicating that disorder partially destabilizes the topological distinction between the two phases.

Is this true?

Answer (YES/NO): NO